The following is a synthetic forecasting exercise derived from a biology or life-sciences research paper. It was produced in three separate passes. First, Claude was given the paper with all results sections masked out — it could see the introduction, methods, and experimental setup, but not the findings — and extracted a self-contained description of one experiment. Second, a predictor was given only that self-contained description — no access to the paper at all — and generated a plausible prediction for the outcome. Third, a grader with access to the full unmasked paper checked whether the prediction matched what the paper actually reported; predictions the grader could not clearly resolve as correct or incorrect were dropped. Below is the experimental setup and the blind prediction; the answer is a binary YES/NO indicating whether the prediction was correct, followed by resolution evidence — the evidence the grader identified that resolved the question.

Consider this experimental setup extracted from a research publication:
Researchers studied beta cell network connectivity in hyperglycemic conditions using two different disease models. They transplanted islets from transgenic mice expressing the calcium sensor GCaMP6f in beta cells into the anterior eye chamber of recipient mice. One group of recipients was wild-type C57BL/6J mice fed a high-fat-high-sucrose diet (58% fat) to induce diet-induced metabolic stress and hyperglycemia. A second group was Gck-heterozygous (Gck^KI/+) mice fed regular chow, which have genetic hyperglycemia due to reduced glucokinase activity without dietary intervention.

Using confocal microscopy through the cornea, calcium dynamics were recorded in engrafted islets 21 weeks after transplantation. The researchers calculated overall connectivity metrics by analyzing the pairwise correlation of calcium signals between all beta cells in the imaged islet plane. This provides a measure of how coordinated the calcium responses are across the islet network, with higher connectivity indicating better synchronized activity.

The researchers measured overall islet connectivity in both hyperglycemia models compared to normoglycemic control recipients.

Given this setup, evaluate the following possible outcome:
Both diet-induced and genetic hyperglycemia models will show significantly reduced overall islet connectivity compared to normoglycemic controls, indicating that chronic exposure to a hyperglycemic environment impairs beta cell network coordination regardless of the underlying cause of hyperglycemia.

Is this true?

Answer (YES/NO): YES